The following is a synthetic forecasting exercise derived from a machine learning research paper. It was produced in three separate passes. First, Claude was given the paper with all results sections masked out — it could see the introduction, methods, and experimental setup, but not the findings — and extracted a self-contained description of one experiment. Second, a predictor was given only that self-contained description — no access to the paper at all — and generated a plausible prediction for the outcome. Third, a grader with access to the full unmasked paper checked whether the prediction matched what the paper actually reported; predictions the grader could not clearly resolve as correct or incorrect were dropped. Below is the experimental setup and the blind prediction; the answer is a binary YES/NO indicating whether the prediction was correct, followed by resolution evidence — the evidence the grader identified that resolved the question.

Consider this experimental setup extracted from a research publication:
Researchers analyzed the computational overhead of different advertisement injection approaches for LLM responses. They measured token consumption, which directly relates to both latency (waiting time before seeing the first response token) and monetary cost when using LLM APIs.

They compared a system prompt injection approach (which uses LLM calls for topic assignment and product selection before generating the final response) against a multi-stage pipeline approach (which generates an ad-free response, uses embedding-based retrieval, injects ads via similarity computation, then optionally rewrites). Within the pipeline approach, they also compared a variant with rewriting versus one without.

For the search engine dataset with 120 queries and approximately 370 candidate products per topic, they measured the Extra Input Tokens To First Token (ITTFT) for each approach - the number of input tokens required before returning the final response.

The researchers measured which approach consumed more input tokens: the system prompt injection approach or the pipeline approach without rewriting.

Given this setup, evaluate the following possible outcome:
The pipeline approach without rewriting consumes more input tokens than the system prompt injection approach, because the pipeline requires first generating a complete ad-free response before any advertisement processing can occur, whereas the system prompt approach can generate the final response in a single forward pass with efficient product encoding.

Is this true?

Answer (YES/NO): NO